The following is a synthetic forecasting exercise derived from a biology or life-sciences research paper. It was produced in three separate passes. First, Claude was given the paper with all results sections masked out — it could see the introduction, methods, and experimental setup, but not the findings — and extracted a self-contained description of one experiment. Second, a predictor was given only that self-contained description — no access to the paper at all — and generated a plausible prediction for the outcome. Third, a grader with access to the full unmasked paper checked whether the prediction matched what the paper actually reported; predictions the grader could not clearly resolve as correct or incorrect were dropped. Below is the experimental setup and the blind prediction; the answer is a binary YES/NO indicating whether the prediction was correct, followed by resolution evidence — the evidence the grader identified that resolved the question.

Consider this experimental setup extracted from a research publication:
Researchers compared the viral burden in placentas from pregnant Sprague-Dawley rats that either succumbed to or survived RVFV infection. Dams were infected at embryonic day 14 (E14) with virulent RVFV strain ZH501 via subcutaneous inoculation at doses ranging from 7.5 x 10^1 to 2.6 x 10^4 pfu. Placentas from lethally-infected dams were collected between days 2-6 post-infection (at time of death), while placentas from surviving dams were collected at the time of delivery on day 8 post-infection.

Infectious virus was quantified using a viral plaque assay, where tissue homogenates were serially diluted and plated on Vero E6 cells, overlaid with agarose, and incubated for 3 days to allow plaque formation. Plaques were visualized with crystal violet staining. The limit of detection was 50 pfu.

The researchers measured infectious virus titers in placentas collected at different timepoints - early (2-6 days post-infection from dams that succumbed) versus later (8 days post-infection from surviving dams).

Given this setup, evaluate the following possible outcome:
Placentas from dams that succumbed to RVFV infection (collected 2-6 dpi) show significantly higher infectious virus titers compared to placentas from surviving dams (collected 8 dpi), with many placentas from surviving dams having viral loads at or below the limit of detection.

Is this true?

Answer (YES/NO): NO